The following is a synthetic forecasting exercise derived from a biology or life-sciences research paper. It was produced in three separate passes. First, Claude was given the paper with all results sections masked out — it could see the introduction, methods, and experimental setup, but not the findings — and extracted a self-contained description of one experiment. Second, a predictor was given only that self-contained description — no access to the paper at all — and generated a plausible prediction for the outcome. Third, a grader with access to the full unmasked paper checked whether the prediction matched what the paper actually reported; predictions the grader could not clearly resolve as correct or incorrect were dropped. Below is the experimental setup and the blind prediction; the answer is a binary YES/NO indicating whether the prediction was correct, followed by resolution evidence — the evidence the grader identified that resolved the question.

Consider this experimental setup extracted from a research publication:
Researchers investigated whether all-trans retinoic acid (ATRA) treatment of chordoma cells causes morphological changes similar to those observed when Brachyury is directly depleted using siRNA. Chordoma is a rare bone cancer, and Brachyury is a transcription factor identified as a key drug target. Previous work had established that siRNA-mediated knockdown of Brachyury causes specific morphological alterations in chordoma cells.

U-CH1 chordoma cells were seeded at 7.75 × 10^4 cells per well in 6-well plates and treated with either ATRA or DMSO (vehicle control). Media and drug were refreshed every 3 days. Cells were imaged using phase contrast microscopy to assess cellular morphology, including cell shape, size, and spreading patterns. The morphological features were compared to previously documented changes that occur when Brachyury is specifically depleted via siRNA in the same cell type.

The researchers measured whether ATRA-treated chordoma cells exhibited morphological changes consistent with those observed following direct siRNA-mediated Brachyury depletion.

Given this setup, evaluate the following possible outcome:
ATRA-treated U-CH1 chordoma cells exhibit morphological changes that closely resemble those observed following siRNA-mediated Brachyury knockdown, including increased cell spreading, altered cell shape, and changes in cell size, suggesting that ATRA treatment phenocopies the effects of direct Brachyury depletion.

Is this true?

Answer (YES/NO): YES